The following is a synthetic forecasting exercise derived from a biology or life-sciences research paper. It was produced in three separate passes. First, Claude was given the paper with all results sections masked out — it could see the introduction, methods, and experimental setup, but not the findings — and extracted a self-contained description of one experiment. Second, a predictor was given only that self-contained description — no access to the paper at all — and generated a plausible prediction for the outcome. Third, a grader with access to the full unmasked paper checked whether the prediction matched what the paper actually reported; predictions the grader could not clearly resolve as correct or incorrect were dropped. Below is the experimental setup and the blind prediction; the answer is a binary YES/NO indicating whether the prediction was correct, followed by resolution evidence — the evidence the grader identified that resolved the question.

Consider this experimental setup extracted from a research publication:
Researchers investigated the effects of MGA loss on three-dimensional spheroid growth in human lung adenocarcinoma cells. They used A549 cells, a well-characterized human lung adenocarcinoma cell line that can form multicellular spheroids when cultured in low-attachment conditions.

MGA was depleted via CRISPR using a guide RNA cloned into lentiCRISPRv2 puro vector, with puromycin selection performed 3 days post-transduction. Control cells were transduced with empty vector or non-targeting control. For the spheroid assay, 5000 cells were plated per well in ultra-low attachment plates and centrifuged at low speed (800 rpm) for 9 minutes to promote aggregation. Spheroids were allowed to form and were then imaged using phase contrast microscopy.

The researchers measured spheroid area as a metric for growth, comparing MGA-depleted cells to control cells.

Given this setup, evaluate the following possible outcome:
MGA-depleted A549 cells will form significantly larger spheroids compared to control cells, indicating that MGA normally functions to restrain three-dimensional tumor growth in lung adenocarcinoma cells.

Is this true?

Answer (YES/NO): NO